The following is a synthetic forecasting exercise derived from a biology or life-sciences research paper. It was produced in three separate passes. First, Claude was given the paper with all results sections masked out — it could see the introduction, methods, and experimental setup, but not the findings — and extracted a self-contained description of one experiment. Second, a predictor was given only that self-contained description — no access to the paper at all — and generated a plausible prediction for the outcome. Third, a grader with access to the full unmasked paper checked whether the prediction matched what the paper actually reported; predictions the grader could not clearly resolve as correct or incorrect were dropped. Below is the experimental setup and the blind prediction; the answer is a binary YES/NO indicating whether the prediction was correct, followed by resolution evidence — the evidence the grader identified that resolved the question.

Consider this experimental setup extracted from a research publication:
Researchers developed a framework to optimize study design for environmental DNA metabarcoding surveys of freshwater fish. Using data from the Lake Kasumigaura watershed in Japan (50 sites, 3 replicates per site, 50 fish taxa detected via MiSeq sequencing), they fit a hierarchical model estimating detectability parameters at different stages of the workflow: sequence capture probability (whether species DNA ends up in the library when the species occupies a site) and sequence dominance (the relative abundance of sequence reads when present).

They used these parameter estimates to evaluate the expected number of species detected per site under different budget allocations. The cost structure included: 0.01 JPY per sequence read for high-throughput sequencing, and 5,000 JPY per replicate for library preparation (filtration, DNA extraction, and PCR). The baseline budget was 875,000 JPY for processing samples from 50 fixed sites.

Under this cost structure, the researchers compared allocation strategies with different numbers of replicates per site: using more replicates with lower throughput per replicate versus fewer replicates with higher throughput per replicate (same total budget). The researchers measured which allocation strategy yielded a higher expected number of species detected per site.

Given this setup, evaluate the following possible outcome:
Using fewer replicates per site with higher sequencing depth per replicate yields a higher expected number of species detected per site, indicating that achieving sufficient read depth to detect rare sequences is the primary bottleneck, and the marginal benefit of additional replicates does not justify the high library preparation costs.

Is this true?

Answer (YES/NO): NO